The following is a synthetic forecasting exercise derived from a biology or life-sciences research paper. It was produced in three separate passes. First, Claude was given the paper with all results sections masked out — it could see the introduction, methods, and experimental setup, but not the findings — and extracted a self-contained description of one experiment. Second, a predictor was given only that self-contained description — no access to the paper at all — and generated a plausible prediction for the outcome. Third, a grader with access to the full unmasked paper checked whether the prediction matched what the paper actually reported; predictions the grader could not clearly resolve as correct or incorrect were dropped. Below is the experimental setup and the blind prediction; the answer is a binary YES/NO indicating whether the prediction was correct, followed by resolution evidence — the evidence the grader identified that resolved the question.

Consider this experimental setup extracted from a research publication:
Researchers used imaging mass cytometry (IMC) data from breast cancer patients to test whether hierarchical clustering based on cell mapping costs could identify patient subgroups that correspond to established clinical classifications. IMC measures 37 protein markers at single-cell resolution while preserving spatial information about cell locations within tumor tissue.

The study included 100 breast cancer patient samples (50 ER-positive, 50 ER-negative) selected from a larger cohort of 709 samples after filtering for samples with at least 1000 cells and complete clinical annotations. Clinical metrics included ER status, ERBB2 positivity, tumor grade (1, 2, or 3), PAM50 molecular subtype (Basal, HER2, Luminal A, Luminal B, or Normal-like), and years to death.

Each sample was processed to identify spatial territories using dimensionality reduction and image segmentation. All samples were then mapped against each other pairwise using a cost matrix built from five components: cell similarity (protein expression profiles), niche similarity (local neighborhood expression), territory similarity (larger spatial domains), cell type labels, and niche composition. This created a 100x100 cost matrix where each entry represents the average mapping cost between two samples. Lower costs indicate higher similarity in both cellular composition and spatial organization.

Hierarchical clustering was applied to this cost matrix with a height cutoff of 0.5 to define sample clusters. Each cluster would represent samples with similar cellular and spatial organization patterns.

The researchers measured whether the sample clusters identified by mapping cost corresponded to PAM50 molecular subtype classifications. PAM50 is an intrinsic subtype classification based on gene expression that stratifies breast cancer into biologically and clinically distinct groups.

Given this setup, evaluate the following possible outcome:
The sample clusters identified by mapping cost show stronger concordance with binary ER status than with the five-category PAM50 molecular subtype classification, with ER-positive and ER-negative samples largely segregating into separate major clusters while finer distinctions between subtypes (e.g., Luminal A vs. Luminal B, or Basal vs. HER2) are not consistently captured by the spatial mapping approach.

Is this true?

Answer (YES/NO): NO